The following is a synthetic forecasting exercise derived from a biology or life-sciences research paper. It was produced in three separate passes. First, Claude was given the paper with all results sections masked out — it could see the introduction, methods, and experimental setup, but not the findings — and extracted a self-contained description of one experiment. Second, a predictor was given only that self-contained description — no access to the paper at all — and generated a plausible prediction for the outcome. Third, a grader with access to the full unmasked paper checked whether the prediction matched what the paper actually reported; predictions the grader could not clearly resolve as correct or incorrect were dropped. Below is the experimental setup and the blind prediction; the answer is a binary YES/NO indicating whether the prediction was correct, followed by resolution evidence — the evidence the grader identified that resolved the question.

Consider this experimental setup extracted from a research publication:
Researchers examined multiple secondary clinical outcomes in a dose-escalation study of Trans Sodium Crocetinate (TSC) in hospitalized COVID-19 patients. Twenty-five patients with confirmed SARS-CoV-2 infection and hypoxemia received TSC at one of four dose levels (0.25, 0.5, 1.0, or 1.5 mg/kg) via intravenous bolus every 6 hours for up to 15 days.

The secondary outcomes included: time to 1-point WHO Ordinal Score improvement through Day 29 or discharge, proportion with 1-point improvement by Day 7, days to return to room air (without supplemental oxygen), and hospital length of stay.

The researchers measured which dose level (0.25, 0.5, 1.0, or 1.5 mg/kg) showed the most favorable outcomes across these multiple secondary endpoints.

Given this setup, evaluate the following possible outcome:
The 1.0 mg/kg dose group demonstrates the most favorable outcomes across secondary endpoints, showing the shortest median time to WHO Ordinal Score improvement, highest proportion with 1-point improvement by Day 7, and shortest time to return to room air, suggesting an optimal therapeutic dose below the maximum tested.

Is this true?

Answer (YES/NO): NO